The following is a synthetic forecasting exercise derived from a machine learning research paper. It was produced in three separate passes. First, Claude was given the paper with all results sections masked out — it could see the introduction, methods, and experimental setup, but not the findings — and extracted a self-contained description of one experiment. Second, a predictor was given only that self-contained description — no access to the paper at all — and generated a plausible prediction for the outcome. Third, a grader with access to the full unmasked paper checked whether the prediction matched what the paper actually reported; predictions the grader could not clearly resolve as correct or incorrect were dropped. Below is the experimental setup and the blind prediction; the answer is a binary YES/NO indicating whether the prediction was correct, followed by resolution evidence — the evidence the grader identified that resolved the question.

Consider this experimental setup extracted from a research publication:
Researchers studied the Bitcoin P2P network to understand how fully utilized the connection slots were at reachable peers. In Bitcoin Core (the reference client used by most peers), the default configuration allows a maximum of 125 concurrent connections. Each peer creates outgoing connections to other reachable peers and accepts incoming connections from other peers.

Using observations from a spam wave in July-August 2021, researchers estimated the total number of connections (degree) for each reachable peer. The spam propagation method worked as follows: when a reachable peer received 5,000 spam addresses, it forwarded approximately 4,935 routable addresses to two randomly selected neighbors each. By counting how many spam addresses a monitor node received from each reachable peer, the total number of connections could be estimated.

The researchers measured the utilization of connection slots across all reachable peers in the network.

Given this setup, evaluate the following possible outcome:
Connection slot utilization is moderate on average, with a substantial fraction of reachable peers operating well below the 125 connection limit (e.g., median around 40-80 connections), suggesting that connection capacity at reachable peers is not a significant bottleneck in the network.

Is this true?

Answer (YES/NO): NO